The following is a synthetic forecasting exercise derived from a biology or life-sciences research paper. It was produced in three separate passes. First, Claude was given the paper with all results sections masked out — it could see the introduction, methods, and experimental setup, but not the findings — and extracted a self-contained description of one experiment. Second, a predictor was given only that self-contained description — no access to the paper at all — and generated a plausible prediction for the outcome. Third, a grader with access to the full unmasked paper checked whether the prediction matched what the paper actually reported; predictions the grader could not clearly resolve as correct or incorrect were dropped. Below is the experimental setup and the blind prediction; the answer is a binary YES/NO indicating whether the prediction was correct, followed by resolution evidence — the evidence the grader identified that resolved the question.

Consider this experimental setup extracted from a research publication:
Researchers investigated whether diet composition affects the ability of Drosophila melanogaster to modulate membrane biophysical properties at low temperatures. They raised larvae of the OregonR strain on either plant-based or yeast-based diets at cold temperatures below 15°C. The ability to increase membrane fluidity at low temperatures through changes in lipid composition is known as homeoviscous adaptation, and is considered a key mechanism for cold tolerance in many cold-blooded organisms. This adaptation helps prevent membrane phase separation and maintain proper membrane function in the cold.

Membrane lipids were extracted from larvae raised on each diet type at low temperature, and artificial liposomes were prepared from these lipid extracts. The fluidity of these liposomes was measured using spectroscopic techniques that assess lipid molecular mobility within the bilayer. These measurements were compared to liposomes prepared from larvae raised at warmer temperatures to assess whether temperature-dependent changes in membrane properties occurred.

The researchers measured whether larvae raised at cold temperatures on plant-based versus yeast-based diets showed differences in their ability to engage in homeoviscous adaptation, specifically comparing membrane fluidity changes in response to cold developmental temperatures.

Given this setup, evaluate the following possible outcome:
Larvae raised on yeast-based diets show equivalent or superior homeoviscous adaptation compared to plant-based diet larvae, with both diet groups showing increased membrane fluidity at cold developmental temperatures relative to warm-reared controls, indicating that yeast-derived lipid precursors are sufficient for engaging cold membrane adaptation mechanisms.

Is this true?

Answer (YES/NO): NO